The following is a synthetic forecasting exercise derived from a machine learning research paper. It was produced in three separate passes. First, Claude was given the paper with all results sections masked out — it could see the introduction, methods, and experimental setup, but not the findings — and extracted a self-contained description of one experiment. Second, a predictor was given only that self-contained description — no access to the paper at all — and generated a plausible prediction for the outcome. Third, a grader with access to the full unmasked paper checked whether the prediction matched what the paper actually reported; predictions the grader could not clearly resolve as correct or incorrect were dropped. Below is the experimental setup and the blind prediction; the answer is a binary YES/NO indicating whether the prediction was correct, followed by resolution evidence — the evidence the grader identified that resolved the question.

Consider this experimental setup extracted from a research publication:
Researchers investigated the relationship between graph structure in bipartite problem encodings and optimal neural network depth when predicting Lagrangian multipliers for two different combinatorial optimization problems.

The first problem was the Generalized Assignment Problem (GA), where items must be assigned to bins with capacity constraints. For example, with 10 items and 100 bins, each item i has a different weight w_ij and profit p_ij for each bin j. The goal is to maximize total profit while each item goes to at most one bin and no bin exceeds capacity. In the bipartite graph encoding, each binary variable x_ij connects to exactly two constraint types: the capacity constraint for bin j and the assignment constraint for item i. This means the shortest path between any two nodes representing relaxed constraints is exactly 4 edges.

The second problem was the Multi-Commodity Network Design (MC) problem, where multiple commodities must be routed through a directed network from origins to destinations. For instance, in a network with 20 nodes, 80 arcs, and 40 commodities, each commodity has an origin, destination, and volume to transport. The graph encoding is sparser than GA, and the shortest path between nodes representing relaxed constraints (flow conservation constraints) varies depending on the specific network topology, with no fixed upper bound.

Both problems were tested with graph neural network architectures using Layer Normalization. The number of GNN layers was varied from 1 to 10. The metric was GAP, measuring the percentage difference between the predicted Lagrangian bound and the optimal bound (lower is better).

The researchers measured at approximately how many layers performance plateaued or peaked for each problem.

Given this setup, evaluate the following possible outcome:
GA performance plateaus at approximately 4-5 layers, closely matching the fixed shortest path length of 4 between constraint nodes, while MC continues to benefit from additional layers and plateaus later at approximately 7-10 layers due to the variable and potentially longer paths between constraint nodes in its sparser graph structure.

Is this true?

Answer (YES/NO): NO